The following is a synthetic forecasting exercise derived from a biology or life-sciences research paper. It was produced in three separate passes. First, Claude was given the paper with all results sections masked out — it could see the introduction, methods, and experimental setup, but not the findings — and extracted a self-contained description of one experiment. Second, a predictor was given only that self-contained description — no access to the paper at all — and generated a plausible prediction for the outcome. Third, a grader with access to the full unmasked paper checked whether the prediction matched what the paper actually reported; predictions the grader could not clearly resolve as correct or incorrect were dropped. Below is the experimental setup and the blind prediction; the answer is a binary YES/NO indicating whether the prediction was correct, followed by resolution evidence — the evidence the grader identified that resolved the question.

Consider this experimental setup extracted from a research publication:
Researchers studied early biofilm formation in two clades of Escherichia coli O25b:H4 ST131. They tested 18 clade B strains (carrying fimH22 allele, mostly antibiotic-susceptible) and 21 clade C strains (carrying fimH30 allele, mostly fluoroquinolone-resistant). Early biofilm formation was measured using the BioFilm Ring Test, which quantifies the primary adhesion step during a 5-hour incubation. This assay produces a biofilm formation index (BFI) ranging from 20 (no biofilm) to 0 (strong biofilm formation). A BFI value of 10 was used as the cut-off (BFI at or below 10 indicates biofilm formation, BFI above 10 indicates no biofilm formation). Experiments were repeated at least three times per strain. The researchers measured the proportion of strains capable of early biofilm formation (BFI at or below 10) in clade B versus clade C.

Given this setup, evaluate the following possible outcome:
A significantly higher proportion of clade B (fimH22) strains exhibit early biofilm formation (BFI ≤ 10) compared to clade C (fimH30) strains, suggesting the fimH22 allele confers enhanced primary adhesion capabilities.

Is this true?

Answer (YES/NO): YES